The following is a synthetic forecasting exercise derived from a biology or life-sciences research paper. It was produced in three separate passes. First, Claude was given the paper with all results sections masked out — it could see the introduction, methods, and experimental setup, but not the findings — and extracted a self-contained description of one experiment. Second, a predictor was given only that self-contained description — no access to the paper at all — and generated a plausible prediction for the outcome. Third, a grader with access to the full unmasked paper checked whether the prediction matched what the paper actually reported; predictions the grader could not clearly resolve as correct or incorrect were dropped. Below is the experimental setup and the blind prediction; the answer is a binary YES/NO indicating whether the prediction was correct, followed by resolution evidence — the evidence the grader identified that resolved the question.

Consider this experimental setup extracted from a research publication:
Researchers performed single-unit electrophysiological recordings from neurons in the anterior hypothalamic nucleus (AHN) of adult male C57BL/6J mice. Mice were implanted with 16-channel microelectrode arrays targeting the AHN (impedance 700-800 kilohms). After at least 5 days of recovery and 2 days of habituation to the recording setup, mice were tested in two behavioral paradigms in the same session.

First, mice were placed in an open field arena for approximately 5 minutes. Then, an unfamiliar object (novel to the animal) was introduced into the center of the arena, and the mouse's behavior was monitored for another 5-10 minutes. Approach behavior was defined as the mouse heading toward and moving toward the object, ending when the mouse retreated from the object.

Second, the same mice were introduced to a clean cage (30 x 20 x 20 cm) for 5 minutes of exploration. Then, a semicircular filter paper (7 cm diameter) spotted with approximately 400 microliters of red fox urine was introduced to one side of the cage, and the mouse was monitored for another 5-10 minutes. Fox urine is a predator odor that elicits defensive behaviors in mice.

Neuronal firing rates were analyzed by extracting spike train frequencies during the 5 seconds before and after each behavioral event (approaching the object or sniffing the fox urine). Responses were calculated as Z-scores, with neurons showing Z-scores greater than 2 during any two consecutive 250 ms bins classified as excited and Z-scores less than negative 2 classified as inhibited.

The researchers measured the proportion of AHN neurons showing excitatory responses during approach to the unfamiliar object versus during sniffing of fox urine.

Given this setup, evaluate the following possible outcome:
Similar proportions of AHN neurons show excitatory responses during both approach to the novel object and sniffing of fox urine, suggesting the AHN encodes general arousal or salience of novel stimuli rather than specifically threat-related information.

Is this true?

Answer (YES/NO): NO